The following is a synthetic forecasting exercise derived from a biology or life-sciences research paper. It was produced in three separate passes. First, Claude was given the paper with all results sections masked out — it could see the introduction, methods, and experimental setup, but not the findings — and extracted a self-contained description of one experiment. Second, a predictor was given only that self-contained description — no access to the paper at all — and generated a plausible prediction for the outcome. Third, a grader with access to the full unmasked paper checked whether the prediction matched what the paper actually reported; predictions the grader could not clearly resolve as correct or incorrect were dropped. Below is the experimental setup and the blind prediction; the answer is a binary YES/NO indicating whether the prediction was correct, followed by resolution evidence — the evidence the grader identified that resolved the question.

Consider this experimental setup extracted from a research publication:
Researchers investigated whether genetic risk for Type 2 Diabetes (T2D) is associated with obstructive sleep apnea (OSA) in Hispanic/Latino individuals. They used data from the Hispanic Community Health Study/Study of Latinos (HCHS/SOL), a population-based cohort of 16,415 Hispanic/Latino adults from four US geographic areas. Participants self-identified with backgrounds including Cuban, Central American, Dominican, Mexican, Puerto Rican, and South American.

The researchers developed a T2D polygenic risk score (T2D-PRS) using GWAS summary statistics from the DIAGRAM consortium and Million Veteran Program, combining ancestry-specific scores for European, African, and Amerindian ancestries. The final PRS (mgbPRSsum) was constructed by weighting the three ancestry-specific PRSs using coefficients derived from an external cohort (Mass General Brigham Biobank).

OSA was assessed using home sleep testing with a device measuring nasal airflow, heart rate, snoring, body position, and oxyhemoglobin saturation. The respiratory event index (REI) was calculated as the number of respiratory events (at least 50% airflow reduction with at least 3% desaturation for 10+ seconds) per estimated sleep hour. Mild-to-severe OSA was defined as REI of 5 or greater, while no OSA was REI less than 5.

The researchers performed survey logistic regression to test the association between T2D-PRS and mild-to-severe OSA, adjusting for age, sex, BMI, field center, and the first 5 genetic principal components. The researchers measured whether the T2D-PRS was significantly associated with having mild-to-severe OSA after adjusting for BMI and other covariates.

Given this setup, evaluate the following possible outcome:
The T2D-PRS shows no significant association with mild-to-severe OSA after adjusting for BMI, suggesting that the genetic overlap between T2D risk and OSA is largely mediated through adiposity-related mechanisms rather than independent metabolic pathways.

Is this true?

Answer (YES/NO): NO